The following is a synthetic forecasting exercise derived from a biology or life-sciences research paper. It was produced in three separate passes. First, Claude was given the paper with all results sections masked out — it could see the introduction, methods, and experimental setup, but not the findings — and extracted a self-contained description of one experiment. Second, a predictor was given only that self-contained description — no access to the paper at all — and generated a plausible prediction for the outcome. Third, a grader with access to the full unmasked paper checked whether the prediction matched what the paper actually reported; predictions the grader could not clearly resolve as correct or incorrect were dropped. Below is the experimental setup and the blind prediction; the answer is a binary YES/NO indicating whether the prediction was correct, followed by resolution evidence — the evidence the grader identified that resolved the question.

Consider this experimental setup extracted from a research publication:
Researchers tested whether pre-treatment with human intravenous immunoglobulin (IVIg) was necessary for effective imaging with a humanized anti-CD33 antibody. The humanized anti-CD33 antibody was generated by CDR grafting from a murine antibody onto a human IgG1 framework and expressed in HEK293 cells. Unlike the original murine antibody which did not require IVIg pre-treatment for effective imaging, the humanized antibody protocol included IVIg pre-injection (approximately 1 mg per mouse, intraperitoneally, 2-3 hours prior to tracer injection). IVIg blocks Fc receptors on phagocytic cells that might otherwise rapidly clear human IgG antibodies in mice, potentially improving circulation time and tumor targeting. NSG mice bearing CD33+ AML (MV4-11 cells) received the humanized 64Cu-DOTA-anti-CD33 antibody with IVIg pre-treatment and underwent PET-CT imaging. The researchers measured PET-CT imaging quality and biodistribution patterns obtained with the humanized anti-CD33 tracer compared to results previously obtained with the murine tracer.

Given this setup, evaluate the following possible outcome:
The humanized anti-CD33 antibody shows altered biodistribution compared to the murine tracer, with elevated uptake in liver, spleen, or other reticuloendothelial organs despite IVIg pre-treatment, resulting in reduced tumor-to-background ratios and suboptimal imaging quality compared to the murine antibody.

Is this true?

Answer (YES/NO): NO